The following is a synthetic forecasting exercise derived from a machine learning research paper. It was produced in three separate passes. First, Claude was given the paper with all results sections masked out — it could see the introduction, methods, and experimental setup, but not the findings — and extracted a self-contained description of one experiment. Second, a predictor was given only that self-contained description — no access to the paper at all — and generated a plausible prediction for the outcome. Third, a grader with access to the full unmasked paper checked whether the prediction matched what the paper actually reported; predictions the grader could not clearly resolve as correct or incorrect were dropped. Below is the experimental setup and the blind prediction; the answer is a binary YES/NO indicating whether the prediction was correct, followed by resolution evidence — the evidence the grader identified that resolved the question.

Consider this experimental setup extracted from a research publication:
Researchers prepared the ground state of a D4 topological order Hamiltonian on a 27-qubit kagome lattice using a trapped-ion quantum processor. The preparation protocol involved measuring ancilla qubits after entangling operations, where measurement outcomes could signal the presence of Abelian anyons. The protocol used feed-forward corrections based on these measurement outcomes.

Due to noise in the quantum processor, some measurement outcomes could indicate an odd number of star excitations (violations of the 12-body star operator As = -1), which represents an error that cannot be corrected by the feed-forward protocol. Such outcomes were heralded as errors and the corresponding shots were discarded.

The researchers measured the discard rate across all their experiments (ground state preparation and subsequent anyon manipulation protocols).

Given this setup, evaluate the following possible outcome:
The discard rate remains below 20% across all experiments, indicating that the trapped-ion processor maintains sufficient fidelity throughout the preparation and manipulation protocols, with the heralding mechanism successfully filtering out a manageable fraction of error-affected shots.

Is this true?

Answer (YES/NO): YES